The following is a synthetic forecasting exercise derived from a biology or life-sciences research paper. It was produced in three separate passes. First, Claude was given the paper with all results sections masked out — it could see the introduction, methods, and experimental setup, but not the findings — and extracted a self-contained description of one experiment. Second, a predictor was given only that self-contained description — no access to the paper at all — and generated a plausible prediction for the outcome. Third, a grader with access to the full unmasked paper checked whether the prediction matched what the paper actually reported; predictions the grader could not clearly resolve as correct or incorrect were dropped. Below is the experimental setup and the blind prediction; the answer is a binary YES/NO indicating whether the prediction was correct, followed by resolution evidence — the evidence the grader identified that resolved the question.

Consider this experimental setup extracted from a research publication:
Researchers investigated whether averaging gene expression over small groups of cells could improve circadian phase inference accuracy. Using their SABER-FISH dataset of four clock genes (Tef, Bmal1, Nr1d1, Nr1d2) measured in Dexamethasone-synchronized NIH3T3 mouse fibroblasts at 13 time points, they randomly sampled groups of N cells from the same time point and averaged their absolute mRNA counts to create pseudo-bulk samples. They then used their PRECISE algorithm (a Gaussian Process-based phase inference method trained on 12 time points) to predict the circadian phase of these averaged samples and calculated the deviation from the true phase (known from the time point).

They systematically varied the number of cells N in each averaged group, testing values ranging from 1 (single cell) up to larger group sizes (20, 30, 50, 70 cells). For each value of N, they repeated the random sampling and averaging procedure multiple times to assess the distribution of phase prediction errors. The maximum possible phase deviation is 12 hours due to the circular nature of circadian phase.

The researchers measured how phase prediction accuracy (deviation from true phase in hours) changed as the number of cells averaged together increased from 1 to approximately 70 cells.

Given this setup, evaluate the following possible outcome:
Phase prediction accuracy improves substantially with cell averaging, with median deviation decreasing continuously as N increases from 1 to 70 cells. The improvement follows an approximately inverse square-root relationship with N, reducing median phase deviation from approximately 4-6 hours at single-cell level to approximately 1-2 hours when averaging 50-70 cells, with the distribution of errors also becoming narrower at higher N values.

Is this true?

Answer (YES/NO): NO